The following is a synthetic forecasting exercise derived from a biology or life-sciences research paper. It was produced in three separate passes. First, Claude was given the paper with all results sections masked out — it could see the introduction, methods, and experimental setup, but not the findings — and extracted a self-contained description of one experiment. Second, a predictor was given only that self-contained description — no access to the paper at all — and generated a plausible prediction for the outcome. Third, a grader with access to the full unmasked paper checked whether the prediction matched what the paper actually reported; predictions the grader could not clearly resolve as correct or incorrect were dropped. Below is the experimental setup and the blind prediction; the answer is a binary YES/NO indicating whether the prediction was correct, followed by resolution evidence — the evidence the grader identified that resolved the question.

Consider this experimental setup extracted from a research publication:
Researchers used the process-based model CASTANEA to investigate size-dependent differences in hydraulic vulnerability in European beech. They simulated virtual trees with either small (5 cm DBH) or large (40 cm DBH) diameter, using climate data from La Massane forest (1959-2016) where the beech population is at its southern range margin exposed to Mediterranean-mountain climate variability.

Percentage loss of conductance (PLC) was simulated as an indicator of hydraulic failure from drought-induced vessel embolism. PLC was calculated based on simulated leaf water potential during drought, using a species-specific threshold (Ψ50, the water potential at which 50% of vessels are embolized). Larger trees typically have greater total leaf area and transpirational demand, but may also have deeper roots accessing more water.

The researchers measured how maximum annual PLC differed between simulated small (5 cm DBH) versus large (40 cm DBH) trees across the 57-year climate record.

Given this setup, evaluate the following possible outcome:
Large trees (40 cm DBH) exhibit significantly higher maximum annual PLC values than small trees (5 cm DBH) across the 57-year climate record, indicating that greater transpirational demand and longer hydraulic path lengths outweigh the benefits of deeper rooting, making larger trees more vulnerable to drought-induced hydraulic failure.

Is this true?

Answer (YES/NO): NO